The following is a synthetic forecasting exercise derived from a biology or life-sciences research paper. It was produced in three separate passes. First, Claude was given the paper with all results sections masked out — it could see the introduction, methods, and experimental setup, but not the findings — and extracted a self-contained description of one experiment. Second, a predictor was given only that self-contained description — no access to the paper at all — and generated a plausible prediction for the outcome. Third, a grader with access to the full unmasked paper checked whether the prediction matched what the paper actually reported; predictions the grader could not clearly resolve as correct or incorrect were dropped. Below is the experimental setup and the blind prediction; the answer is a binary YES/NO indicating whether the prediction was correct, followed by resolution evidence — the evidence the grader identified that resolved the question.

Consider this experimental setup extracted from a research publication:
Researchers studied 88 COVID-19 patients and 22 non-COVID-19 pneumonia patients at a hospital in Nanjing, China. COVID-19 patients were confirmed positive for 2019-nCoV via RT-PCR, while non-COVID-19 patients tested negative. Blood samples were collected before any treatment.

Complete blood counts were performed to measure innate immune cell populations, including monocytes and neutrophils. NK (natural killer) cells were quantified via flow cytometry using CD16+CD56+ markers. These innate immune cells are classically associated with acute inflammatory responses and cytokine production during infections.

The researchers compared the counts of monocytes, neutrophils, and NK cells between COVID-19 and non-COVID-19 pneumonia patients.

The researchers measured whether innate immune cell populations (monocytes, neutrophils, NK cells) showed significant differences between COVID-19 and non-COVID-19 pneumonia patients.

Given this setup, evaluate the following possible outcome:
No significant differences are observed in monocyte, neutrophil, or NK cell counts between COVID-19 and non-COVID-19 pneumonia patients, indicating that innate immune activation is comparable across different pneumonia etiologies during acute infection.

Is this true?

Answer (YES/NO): YES